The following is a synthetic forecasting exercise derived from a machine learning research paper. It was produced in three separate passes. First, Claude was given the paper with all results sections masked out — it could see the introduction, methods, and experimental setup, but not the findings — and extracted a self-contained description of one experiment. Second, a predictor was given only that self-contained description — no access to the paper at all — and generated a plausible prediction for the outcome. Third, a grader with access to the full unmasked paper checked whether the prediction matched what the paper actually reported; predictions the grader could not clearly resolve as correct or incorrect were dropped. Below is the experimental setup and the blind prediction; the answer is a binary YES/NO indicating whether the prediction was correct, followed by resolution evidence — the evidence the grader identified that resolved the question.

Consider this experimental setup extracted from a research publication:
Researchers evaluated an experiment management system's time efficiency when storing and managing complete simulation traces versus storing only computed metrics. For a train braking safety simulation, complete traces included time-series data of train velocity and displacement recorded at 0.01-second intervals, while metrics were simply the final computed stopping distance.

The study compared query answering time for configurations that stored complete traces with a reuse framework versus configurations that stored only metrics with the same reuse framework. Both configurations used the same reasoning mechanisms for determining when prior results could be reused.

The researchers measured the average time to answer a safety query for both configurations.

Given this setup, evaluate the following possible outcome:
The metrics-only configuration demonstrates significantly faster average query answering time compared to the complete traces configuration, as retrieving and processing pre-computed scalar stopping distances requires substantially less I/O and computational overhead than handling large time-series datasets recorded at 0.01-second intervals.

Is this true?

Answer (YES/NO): YES